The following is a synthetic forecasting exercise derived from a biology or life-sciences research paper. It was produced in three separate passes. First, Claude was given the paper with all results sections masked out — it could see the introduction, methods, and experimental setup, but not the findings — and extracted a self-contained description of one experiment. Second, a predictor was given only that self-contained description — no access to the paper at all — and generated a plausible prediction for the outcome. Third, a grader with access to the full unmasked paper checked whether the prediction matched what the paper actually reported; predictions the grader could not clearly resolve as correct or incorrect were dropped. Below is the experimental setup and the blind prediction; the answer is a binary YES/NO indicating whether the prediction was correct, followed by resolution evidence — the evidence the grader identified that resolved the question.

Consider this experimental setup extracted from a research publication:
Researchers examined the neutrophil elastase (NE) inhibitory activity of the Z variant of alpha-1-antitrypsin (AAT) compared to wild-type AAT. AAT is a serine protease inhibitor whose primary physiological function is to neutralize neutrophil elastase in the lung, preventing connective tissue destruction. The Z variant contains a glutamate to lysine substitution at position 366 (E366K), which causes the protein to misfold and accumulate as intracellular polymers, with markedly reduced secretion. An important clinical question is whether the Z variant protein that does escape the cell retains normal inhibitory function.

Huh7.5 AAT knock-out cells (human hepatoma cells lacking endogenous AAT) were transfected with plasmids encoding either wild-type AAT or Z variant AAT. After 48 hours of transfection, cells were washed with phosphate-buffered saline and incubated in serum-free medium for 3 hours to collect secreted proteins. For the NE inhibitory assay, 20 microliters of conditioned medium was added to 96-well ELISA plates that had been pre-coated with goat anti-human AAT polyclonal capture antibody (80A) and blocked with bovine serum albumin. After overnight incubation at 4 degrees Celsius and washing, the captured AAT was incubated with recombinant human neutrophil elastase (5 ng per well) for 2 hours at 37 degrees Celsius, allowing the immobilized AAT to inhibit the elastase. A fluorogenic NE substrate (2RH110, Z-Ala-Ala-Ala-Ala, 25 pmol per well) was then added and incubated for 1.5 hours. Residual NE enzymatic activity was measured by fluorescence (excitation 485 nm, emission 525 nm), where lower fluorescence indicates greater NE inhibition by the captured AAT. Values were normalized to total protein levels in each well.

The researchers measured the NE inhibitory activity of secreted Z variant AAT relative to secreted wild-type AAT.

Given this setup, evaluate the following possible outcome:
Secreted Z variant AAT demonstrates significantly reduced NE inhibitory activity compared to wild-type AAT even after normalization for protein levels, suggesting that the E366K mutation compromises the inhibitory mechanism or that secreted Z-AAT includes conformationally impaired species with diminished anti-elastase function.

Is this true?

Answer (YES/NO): NO